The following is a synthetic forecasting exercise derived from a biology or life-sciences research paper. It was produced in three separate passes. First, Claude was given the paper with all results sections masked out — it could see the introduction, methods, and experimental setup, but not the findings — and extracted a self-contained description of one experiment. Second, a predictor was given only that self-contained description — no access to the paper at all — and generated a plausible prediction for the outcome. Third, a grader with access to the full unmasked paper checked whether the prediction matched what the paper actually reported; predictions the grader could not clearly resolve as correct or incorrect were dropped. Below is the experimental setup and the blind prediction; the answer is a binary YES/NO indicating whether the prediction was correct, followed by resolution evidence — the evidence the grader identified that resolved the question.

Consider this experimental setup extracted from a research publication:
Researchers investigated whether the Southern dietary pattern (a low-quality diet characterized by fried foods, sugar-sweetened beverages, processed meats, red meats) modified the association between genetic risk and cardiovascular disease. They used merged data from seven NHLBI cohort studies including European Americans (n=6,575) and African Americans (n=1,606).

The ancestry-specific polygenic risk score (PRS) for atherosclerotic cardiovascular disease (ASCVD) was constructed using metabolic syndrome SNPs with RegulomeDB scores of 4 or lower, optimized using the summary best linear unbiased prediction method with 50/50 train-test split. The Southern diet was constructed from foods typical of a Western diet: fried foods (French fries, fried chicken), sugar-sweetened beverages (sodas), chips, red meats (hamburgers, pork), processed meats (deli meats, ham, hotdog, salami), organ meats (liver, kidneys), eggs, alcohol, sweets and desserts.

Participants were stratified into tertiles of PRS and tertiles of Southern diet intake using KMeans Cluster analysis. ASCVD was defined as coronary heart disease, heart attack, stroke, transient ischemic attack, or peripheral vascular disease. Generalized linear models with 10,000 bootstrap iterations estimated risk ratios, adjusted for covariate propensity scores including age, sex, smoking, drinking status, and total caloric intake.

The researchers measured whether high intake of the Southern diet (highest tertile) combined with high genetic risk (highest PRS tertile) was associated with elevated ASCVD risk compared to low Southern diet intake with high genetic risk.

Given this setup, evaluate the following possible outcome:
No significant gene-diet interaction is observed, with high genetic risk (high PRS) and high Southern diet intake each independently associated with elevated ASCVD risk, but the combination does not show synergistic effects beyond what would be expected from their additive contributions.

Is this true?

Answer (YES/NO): NO